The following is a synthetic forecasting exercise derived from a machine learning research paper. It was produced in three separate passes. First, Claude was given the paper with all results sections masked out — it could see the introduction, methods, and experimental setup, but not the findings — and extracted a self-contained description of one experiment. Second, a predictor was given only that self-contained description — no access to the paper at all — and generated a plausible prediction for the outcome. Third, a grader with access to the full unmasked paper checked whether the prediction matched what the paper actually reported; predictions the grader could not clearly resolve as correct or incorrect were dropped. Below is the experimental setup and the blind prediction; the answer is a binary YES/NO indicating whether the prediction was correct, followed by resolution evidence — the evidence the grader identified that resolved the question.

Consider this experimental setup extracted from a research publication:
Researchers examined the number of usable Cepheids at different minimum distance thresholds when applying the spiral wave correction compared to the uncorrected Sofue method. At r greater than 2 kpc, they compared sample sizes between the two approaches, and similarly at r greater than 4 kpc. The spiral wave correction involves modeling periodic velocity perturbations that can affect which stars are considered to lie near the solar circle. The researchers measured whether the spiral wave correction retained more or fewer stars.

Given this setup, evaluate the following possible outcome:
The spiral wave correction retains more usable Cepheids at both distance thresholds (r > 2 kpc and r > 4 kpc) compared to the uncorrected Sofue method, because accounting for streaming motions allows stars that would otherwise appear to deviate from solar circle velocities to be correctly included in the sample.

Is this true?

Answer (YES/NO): YES